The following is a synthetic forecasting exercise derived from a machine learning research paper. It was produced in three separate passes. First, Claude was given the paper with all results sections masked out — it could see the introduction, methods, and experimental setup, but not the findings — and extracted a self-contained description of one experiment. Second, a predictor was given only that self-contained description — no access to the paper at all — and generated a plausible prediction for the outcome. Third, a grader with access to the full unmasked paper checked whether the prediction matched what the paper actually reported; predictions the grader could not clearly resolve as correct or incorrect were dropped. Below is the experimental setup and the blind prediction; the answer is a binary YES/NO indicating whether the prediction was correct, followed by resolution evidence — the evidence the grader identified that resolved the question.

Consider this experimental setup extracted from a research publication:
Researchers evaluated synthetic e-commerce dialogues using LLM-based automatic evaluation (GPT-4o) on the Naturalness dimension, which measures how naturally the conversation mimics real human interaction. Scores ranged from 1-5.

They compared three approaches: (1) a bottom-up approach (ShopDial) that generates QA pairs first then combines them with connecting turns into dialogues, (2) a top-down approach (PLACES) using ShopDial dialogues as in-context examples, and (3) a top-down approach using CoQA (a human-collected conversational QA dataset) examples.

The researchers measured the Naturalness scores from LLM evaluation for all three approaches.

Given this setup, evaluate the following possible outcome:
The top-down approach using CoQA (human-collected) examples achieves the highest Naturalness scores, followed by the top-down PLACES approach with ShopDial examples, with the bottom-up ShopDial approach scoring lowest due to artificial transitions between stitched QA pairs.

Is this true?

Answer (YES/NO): NO